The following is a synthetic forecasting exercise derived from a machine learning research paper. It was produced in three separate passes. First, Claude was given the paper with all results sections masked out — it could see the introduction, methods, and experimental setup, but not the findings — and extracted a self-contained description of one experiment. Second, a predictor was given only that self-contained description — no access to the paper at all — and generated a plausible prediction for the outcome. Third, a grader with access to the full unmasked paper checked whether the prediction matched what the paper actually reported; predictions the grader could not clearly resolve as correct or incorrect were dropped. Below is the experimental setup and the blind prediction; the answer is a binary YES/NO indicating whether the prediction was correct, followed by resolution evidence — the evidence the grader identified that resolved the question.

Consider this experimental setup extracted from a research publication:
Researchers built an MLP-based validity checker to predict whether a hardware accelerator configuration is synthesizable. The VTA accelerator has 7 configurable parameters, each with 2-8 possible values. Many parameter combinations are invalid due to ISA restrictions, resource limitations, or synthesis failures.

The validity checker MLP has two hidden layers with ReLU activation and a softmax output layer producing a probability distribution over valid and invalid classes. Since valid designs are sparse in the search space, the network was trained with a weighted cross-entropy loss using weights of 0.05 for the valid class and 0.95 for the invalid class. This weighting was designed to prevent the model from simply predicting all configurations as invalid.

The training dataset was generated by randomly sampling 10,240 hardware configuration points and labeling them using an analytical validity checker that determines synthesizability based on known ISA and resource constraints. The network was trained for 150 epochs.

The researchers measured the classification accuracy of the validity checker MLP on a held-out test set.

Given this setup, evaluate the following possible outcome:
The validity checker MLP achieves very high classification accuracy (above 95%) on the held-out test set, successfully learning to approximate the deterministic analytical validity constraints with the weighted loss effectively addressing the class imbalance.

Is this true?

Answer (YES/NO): YES